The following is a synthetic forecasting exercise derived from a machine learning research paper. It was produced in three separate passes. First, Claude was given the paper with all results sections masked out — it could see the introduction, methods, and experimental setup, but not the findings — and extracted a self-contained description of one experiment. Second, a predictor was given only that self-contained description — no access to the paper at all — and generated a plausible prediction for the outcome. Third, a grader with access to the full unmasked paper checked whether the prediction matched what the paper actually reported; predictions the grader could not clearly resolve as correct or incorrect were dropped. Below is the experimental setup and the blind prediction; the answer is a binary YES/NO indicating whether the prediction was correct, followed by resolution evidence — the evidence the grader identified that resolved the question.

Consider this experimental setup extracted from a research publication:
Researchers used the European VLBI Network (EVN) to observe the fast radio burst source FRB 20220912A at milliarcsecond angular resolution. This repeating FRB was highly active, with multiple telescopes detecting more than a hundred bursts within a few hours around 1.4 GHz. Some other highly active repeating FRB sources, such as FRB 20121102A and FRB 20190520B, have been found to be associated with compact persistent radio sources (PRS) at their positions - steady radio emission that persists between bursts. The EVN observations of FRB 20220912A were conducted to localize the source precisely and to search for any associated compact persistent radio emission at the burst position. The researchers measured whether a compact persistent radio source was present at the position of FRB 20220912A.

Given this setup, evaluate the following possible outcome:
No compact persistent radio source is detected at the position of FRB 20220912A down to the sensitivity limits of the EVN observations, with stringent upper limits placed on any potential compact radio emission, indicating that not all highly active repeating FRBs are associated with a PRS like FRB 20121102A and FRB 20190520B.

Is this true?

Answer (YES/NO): YES